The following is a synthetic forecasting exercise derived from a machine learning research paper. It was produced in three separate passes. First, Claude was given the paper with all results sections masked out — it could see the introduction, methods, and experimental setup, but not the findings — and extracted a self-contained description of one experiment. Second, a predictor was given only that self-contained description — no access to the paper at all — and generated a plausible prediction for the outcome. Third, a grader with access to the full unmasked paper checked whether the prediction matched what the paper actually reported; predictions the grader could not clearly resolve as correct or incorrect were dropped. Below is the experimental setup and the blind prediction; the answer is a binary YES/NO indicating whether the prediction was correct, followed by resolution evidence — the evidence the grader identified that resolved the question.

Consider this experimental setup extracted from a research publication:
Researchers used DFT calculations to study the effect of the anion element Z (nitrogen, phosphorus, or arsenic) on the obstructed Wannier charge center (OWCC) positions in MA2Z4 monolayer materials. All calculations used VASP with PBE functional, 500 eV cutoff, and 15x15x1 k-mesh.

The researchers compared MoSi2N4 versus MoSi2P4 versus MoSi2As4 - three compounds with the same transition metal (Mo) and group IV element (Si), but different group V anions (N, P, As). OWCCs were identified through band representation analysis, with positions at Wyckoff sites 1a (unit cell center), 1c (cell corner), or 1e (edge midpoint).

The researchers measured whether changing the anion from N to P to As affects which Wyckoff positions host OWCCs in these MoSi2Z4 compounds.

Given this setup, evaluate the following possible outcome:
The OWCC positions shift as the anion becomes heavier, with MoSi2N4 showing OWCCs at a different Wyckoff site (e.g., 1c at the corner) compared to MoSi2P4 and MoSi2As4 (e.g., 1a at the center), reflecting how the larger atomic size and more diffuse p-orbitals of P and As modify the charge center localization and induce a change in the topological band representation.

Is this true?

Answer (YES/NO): NO